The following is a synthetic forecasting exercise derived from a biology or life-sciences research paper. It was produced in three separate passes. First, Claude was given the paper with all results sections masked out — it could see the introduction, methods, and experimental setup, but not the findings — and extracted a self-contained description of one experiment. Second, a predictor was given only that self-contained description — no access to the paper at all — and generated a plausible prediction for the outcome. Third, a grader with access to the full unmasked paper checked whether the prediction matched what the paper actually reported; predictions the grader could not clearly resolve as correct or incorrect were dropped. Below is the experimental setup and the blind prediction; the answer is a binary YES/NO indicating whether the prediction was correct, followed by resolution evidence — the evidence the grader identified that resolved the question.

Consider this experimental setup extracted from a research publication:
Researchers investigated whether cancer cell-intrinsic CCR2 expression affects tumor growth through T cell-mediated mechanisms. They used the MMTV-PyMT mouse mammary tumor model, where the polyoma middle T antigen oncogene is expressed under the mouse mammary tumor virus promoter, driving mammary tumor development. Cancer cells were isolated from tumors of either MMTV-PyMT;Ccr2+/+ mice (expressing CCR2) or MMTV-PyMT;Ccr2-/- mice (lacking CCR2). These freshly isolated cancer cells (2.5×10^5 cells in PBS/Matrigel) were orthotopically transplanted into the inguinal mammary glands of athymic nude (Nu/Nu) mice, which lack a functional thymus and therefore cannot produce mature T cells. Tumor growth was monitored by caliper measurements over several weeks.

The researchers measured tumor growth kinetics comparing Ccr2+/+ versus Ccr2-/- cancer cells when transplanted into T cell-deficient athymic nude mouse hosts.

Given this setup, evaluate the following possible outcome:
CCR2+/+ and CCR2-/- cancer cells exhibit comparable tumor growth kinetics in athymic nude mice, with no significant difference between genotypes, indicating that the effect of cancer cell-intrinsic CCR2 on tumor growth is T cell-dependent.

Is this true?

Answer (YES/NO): YES